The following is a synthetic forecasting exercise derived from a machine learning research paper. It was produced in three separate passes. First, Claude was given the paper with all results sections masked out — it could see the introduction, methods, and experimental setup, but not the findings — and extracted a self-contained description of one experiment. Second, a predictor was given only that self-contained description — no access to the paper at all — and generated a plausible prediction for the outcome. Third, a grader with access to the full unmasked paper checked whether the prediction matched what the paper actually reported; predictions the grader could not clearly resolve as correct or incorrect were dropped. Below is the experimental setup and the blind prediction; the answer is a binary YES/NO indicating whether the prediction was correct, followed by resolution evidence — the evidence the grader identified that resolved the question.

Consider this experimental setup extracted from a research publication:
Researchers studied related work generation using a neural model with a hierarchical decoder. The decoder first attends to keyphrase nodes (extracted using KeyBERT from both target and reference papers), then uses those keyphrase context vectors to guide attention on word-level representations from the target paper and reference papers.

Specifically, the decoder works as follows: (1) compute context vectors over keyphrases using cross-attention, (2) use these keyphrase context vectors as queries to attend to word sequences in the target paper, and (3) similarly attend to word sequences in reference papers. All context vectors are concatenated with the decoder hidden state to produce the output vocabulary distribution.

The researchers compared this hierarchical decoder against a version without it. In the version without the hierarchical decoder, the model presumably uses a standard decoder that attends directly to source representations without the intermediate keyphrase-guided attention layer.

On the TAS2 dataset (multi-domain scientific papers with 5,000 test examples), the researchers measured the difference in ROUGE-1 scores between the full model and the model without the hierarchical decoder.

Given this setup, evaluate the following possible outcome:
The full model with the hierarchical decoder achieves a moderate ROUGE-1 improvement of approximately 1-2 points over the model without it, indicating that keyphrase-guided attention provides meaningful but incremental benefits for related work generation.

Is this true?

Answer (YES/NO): NO